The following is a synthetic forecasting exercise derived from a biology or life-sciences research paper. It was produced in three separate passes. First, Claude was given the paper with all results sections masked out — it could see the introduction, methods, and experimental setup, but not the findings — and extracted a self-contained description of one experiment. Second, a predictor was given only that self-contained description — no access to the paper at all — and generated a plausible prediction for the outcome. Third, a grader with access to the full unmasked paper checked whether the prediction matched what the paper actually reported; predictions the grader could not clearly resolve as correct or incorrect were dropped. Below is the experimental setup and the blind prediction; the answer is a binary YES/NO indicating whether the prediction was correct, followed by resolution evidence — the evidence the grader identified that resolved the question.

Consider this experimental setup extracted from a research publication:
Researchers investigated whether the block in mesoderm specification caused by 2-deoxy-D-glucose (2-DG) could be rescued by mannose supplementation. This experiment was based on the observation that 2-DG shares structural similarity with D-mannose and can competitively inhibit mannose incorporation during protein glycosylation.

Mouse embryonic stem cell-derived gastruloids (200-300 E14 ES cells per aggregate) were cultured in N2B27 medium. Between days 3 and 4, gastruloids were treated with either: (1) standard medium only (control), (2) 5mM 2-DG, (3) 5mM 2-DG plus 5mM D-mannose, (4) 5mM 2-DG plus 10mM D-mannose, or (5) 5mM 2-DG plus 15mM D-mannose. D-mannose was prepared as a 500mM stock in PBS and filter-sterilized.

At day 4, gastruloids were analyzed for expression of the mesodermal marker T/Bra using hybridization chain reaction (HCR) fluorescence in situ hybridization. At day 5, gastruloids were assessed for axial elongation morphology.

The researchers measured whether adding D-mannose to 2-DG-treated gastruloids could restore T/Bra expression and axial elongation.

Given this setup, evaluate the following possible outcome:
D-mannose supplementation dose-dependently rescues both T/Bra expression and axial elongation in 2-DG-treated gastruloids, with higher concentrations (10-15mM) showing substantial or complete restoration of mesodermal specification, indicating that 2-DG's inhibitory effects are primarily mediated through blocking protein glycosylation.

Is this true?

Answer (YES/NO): NO